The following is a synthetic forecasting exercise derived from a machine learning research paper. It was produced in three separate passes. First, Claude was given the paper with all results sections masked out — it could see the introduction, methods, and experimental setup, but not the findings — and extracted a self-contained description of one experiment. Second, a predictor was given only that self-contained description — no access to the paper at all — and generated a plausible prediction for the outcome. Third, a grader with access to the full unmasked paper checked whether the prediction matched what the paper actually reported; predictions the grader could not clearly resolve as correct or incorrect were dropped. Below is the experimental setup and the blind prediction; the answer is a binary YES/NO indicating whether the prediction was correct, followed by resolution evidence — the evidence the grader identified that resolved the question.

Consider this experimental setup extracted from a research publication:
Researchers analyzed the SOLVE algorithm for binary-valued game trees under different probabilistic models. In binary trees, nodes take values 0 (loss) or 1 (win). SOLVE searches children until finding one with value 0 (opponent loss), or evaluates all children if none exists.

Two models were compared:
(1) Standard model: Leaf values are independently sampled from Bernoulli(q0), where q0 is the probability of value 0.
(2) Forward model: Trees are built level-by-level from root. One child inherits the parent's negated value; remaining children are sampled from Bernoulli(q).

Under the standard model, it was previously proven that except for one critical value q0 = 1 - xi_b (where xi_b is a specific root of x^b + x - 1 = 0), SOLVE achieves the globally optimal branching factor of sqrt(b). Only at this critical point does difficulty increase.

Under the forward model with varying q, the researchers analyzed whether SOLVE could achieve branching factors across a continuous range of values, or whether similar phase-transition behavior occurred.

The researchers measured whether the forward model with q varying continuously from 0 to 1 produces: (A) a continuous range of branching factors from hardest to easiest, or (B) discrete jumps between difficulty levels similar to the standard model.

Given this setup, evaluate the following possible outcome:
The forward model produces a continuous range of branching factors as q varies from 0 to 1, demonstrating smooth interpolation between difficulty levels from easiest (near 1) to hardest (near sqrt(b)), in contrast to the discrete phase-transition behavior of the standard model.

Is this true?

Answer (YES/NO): NO